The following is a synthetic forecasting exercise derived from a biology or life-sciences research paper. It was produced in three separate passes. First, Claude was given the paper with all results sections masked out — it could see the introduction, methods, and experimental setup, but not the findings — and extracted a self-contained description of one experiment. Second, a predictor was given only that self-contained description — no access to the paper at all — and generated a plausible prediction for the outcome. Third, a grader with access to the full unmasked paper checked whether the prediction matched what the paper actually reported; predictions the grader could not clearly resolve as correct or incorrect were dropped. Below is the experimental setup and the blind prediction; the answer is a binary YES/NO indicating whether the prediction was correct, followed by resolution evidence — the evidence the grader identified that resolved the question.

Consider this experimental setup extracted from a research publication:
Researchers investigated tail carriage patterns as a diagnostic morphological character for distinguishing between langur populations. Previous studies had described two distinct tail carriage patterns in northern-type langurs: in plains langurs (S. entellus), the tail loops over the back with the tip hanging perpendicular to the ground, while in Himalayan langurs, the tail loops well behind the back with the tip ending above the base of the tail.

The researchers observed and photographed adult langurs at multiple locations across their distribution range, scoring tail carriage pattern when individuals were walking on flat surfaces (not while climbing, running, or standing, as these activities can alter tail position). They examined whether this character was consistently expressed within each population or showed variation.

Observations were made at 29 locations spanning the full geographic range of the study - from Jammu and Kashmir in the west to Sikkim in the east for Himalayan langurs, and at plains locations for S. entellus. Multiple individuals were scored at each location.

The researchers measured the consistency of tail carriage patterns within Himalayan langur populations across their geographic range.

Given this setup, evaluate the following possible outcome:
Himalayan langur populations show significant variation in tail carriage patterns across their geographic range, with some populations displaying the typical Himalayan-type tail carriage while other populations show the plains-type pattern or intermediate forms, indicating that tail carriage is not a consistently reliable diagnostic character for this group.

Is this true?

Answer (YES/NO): NO